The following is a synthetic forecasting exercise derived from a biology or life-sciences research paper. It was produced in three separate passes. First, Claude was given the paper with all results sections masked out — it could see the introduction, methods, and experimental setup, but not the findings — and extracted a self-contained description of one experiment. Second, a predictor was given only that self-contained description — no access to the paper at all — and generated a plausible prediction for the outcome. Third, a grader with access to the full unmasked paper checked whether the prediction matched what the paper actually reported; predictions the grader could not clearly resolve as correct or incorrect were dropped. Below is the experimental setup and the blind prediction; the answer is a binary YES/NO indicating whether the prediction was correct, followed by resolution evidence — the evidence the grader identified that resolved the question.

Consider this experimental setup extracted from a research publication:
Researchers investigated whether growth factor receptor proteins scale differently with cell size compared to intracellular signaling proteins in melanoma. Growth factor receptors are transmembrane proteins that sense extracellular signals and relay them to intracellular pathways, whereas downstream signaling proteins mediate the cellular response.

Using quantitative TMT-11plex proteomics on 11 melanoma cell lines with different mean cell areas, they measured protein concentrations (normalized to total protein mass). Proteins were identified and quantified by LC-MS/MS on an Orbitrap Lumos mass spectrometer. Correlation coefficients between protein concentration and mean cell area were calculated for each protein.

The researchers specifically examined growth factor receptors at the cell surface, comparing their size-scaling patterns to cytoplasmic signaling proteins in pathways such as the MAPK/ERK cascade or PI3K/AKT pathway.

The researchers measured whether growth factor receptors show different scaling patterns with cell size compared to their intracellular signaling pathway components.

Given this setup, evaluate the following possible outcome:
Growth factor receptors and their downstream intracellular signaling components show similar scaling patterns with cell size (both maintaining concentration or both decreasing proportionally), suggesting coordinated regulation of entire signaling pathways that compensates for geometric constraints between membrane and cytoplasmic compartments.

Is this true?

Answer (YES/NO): NO